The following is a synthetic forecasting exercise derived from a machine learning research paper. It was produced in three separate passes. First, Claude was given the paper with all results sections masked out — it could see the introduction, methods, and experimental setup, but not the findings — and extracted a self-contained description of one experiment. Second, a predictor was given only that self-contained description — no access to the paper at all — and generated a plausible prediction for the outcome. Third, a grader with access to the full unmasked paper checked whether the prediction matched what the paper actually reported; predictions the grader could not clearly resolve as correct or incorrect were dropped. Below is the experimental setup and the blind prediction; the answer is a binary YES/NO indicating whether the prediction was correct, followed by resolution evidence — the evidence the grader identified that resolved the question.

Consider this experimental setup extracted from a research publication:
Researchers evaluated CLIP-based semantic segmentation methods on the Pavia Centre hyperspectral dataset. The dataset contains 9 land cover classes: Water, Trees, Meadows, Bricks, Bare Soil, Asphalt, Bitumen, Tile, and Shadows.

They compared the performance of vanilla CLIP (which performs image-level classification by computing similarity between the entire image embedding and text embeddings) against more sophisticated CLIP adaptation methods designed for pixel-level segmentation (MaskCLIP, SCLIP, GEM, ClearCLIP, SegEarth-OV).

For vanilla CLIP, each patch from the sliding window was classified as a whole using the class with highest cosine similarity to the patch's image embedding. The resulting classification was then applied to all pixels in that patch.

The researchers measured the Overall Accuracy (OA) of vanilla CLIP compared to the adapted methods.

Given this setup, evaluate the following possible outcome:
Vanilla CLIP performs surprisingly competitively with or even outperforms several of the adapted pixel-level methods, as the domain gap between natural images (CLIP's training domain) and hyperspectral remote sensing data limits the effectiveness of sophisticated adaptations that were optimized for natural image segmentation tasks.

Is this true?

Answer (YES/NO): NO